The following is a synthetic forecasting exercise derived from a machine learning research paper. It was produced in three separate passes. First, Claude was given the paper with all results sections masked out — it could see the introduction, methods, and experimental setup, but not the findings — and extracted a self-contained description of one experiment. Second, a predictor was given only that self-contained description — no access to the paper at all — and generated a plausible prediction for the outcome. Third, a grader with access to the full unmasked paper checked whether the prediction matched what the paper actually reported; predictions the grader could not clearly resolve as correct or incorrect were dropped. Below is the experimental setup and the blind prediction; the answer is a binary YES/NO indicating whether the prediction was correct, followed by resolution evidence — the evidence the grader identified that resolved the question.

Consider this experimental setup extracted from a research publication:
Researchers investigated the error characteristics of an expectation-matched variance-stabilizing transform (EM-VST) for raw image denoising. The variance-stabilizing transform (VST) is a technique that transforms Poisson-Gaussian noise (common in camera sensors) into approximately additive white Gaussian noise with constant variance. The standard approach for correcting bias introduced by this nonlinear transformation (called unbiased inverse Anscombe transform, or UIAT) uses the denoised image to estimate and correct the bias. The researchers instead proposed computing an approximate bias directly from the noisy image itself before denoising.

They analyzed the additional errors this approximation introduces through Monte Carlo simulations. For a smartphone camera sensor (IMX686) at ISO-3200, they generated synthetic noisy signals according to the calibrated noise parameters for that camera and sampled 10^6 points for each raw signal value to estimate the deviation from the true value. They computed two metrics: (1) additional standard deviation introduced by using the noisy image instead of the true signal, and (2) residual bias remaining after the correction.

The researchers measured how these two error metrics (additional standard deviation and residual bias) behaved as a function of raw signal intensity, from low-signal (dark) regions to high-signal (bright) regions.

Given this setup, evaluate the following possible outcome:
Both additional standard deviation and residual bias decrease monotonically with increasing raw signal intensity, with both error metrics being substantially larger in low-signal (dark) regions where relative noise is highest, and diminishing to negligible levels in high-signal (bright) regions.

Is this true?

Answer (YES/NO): YES